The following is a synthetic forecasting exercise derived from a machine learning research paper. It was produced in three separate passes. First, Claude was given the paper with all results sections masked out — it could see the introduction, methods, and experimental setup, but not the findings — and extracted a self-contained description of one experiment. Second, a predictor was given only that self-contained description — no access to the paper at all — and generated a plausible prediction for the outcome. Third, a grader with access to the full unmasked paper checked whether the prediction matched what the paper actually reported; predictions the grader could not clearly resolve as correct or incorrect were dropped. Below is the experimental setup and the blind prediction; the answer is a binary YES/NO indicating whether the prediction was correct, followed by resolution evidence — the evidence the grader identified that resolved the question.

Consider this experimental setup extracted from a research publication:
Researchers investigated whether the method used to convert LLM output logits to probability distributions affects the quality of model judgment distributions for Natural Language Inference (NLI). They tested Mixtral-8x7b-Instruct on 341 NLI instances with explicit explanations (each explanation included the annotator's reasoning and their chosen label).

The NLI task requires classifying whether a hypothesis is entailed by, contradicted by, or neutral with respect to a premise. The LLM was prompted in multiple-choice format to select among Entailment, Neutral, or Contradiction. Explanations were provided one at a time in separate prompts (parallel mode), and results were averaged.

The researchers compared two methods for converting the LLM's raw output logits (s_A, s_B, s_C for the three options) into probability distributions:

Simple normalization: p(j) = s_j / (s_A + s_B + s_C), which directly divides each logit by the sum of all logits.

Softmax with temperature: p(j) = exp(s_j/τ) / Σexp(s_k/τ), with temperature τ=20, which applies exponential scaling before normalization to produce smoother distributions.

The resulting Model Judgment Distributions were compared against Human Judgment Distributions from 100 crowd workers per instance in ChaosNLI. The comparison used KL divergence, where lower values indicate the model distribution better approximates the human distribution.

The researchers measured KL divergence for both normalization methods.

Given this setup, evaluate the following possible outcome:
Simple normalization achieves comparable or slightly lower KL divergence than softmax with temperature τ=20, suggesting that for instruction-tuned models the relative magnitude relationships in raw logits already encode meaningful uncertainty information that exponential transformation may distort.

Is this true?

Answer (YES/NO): NO